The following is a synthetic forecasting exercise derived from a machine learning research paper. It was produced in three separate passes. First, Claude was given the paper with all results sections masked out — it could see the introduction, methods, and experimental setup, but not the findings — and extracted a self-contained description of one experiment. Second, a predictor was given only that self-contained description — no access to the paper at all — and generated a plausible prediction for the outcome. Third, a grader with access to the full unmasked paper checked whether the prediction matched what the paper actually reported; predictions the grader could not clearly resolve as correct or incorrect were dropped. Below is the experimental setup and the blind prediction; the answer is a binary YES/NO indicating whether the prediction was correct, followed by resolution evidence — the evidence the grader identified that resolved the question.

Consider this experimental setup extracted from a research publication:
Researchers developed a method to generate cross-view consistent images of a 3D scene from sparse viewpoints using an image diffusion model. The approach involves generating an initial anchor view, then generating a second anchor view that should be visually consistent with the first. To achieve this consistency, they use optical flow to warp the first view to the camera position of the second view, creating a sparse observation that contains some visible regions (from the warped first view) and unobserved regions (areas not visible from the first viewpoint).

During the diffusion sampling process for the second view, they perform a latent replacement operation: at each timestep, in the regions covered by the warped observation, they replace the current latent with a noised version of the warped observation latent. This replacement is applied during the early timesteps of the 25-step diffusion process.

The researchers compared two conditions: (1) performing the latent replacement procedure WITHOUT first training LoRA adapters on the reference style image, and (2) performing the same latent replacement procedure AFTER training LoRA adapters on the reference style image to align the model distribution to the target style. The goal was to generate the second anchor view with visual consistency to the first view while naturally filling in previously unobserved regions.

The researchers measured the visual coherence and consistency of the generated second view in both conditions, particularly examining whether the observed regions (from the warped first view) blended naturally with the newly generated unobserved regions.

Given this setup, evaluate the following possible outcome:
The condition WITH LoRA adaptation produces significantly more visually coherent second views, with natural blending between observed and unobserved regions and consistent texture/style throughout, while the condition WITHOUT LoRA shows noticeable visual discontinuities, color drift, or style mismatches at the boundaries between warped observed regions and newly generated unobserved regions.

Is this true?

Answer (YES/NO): YES